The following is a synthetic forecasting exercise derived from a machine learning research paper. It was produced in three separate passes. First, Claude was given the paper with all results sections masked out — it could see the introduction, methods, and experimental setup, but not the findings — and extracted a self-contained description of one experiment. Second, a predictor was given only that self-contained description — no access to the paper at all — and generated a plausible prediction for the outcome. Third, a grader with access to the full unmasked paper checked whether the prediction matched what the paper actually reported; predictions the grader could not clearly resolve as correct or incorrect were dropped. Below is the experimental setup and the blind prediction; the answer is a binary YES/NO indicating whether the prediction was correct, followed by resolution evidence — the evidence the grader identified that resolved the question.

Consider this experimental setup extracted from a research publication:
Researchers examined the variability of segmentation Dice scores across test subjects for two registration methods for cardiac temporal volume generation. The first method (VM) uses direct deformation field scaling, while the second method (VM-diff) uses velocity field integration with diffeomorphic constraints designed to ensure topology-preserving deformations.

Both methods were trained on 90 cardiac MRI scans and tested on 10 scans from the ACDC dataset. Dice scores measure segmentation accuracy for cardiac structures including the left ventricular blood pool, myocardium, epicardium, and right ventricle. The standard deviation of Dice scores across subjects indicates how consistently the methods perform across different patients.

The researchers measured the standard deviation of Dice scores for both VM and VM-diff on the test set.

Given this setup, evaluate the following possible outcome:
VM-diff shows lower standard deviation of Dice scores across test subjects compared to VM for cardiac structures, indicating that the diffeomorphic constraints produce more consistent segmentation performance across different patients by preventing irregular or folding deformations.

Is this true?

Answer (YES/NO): YES